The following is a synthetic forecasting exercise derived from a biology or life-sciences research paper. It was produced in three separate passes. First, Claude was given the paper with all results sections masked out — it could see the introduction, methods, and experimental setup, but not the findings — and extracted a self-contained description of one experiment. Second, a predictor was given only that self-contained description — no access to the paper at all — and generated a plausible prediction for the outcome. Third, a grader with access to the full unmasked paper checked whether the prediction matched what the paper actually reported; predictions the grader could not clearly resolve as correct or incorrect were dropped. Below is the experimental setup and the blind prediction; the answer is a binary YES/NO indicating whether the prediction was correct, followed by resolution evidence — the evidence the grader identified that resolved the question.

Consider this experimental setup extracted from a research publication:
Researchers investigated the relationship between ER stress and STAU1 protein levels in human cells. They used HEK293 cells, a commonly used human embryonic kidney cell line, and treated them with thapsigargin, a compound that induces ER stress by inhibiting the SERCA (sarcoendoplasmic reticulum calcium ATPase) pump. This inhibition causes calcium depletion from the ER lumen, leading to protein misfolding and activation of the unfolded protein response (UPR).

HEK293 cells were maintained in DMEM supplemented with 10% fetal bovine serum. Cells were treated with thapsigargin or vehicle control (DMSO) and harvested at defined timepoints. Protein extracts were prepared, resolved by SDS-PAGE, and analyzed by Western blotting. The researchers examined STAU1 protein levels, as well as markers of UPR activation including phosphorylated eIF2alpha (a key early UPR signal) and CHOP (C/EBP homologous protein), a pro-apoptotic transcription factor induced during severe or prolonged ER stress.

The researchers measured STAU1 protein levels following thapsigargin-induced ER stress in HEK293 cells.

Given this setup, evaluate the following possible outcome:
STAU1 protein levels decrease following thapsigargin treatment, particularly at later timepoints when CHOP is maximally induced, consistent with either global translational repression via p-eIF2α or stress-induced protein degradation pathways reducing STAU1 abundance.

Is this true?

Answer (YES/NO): NO